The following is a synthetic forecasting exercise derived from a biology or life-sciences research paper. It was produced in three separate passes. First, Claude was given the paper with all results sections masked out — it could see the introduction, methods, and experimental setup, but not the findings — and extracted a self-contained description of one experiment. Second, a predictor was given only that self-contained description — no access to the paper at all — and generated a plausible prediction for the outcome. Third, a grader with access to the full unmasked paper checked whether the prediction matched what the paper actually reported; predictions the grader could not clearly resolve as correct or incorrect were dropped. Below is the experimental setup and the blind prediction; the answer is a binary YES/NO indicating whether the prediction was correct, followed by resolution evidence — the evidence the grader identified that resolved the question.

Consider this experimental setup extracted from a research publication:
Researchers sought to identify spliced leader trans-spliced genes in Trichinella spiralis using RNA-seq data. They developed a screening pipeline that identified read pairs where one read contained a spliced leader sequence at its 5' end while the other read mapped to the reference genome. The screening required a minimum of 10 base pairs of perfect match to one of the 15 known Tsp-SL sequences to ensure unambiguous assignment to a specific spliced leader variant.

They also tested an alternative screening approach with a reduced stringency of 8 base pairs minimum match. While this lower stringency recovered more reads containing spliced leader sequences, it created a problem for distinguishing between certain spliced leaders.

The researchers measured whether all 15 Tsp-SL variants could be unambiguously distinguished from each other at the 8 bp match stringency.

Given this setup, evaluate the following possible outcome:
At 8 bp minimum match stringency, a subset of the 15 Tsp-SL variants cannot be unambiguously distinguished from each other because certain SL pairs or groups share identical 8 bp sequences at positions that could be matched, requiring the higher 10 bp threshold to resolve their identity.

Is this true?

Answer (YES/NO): YES